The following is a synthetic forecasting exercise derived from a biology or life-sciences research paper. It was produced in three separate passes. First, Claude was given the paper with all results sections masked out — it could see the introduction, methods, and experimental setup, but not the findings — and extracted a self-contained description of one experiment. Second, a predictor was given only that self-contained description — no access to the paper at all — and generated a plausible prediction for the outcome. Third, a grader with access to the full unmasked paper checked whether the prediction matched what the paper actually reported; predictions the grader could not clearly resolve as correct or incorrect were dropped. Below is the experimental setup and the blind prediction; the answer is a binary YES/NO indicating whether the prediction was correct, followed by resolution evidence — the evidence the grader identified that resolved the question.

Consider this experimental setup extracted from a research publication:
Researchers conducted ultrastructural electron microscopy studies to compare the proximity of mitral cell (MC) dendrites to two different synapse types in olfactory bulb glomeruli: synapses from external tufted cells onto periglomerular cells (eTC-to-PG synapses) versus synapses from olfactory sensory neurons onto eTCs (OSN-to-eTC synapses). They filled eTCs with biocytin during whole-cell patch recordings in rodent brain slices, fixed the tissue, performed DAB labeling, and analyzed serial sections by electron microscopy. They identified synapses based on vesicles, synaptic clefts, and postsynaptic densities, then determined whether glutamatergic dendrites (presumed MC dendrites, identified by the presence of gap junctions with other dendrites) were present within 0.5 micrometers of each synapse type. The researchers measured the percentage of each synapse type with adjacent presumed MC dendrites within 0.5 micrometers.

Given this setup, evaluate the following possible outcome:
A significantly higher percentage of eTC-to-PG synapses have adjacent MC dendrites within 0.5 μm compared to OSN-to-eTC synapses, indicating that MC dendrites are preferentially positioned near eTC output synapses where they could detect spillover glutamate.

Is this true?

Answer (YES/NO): YES